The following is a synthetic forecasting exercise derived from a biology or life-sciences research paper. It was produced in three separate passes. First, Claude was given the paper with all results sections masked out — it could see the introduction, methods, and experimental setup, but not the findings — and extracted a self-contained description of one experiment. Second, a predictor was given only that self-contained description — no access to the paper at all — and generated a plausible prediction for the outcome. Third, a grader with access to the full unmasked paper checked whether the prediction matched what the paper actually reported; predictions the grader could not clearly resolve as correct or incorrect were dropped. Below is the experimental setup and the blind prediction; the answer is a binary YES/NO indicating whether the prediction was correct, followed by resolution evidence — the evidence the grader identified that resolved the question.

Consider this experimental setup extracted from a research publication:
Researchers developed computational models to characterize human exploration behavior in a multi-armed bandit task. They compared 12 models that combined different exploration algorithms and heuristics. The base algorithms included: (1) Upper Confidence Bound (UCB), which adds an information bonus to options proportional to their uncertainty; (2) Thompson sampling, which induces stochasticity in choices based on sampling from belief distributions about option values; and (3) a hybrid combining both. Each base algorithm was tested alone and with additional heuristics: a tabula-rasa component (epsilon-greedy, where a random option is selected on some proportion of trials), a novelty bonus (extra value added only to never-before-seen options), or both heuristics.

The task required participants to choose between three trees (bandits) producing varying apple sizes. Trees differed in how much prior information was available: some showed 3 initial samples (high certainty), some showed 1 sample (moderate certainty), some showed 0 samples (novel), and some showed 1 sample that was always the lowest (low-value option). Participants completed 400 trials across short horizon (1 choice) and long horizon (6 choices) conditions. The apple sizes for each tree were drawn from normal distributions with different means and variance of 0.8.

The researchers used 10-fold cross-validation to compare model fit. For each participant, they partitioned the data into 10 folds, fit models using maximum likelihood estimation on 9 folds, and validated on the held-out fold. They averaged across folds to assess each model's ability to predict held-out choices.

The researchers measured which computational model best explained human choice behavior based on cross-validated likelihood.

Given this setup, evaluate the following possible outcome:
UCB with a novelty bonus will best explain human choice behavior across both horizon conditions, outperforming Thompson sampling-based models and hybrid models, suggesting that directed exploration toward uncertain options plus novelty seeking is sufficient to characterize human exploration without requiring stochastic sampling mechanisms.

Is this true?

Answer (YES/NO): NO